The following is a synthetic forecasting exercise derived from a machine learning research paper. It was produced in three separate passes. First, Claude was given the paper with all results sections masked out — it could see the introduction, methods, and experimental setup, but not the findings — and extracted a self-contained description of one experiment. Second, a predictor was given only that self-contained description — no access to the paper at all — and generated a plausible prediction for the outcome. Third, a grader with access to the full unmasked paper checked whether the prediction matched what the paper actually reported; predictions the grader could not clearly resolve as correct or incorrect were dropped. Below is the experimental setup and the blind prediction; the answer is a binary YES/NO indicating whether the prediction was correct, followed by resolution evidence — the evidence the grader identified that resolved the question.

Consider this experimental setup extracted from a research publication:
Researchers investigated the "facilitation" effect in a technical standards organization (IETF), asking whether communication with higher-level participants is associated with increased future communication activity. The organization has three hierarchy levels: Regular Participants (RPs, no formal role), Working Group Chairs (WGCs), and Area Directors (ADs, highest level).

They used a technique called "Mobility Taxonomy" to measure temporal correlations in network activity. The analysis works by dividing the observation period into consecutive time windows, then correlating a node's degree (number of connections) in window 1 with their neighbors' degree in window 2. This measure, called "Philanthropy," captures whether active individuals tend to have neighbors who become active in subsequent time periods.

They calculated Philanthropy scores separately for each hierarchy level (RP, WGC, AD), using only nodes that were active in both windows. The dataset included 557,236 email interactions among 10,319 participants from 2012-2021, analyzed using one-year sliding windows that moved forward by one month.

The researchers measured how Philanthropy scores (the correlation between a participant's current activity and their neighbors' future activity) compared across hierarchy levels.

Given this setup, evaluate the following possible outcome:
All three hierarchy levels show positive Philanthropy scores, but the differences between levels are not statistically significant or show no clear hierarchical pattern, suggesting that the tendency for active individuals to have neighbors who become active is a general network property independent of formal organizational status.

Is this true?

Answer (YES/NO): NO